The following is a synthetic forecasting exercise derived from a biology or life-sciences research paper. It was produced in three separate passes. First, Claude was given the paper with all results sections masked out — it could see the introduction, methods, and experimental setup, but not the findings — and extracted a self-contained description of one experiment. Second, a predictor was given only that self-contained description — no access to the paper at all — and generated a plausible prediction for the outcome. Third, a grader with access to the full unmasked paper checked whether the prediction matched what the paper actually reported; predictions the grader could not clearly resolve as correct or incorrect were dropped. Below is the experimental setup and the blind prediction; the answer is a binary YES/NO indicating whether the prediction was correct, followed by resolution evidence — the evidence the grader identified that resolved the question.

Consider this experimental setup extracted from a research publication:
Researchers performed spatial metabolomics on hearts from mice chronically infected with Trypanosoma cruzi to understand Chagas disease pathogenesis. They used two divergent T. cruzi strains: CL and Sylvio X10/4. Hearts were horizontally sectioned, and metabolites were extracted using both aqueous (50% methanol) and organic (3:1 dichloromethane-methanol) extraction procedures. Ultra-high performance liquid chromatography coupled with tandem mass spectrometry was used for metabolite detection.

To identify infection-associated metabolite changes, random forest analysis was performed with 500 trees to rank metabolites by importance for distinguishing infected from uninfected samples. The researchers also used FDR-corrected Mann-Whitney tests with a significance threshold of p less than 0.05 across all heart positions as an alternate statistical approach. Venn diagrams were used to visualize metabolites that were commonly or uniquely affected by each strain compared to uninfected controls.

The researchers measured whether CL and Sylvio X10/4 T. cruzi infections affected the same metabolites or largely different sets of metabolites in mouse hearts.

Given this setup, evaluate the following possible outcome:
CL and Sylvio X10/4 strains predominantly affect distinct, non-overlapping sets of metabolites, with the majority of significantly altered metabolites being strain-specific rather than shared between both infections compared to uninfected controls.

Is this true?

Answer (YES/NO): YES